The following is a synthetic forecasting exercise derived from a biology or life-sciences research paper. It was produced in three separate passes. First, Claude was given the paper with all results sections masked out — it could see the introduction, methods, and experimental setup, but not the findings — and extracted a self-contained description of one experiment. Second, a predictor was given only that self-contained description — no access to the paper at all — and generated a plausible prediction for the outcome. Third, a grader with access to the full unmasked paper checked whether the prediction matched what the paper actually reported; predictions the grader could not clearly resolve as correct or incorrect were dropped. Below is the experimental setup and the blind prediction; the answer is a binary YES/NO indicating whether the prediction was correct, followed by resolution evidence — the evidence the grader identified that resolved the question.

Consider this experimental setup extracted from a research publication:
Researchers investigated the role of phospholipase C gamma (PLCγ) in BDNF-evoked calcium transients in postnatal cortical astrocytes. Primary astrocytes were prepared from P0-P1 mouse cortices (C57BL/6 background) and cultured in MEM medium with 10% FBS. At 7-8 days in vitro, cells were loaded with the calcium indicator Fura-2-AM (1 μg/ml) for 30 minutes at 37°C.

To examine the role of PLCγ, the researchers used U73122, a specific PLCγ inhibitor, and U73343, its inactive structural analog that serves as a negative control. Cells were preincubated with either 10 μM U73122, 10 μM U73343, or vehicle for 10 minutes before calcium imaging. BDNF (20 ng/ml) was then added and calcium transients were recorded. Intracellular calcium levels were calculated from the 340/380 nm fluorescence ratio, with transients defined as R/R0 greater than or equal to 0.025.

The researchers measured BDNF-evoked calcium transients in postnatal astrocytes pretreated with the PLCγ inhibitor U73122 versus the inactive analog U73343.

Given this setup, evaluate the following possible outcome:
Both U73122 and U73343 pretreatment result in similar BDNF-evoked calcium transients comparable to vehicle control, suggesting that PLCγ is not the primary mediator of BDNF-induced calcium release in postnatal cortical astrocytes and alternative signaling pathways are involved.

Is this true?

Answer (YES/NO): NO